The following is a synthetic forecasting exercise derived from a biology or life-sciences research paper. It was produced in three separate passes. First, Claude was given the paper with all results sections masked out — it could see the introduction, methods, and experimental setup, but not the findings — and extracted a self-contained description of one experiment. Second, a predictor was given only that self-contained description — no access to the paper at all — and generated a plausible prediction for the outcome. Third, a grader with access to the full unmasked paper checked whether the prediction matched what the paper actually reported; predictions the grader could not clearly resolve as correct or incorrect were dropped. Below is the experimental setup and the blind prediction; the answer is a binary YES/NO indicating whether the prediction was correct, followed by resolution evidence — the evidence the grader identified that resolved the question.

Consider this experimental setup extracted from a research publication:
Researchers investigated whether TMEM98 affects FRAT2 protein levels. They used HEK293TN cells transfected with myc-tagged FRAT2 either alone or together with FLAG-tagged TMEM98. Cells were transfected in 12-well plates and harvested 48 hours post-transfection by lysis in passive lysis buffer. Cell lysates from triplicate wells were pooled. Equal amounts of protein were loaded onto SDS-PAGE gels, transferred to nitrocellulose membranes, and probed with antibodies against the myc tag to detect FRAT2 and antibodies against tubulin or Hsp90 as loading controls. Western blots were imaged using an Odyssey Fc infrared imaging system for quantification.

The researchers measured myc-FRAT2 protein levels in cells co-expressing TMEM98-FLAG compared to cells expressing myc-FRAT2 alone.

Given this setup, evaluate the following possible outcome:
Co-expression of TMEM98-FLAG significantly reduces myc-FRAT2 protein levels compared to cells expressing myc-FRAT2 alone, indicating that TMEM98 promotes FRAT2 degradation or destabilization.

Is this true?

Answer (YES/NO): YES